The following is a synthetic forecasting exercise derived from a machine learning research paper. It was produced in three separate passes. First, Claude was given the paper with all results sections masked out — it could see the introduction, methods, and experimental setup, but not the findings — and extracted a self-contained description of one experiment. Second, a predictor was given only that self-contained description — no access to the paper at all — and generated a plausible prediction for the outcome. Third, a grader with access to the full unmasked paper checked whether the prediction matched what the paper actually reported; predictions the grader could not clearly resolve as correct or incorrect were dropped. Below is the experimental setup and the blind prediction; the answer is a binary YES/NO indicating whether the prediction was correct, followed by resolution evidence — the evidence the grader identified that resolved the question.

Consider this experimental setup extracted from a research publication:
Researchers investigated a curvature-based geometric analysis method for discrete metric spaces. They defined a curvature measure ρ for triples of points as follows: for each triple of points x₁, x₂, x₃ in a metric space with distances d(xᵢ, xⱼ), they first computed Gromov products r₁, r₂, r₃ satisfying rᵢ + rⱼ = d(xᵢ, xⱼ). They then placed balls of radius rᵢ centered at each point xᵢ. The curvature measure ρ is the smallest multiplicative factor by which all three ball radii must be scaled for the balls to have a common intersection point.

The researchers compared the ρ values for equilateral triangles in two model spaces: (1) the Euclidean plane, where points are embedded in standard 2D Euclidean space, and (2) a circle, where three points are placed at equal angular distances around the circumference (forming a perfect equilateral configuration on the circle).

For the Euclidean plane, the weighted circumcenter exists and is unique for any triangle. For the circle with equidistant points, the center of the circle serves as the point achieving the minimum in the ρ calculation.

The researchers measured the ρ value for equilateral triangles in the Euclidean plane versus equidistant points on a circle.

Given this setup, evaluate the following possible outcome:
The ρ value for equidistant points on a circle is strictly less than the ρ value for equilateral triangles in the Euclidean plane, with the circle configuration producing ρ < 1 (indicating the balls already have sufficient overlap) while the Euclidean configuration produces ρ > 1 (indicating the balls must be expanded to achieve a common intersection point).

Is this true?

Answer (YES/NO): NO